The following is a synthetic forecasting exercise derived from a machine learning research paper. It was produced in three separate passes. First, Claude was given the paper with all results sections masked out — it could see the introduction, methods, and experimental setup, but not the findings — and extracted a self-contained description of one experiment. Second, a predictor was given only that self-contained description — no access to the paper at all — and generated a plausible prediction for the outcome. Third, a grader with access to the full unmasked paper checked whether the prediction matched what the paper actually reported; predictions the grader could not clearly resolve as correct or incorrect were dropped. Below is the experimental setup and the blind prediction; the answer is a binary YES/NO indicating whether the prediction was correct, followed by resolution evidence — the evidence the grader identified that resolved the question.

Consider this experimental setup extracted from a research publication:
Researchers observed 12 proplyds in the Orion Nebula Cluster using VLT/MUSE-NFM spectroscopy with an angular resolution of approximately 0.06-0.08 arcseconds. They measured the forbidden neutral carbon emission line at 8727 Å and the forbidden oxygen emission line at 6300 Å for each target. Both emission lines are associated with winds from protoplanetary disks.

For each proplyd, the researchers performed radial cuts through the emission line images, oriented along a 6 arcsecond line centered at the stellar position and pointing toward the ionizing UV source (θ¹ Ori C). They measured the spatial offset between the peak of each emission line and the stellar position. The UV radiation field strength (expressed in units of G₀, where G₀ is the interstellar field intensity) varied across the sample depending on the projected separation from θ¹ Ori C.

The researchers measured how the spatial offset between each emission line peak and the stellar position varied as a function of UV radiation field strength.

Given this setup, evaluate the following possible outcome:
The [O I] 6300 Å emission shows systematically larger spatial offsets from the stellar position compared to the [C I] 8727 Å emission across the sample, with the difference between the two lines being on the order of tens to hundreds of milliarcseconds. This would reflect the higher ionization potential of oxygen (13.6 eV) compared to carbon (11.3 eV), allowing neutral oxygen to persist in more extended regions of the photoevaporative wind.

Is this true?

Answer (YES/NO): NO